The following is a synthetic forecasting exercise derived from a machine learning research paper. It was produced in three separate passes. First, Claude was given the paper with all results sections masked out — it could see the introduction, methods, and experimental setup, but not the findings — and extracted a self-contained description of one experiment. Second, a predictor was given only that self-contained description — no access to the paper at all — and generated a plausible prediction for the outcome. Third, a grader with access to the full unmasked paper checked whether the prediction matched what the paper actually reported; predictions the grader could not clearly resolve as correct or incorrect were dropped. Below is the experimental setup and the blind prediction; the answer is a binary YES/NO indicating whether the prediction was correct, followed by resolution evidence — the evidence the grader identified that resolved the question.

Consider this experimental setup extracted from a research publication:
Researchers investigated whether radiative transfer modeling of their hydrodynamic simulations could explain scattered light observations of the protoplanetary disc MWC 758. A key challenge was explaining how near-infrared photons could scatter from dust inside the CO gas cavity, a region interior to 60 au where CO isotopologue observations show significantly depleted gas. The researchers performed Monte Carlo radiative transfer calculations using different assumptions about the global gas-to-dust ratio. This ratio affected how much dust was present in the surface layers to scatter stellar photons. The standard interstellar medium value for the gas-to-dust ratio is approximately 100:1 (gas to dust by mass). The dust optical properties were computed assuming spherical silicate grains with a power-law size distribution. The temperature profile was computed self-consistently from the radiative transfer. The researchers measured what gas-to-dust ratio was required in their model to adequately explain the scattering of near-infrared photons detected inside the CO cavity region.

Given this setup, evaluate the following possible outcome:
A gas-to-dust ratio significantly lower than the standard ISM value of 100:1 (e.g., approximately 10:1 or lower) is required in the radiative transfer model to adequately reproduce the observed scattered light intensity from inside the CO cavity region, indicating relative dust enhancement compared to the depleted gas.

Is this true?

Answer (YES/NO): YES